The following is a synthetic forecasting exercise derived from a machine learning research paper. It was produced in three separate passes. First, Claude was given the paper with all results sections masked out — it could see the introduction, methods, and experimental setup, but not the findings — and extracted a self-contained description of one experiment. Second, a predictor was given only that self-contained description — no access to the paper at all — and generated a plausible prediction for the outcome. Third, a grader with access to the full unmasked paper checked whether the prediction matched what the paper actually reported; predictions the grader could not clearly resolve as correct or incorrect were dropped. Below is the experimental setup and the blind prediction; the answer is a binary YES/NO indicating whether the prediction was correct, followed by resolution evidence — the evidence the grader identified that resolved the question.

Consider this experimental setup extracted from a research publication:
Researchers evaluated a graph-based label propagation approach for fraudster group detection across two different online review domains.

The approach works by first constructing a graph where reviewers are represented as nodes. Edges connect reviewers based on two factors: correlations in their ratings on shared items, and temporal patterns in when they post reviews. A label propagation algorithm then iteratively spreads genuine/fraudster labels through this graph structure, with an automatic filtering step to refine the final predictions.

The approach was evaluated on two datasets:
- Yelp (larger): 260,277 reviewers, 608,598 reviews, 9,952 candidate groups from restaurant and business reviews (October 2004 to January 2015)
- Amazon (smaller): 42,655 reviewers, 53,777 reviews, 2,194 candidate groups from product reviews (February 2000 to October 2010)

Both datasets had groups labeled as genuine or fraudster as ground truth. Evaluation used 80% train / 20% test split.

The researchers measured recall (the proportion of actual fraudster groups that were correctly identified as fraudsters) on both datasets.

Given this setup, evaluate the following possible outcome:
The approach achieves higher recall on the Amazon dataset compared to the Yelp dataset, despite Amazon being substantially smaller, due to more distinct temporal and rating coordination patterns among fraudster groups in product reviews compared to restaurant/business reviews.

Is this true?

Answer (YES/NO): YES